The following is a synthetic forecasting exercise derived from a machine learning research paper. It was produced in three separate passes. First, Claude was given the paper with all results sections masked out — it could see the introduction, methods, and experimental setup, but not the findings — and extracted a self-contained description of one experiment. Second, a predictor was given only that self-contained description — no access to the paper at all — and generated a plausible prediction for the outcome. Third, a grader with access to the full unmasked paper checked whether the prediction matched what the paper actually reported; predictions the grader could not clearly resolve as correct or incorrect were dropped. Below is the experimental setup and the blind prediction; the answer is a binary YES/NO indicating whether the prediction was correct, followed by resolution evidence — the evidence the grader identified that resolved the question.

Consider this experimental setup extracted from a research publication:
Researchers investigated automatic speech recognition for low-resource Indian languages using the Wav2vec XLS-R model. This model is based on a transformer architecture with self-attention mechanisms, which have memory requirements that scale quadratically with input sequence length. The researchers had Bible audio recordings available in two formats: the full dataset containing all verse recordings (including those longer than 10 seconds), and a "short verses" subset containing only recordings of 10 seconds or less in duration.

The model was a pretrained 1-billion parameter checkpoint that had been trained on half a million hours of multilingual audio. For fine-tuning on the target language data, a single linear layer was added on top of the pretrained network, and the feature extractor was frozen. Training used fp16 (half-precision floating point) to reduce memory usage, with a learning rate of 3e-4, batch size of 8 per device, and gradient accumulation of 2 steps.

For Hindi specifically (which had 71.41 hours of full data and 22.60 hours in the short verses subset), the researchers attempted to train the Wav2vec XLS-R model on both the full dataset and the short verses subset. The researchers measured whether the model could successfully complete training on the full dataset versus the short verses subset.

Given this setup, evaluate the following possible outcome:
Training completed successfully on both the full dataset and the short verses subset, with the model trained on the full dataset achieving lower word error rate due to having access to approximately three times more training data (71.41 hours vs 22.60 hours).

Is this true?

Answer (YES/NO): NO